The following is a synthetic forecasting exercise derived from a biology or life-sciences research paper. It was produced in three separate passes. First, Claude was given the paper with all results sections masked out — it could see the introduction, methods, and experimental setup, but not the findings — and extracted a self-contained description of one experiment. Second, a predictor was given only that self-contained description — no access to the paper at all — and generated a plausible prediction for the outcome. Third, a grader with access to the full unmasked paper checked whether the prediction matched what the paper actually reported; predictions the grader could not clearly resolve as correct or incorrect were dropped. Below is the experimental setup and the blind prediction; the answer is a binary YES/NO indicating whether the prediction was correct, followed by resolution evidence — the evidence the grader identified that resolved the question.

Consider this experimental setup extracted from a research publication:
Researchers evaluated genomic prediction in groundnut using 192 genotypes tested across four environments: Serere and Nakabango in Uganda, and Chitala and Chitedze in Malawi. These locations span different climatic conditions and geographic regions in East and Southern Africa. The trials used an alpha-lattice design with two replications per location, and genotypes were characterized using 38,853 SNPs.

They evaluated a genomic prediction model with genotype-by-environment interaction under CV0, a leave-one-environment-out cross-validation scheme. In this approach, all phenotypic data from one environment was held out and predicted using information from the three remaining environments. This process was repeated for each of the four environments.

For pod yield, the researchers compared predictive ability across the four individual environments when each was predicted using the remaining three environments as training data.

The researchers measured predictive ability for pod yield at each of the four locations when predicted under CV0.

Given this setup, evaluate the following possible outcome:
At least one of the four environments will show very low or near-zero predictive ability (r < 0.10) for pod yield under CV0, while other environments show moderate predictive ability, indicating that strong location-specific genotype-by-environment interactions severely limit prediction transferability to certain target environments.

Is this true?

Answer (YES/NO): NO